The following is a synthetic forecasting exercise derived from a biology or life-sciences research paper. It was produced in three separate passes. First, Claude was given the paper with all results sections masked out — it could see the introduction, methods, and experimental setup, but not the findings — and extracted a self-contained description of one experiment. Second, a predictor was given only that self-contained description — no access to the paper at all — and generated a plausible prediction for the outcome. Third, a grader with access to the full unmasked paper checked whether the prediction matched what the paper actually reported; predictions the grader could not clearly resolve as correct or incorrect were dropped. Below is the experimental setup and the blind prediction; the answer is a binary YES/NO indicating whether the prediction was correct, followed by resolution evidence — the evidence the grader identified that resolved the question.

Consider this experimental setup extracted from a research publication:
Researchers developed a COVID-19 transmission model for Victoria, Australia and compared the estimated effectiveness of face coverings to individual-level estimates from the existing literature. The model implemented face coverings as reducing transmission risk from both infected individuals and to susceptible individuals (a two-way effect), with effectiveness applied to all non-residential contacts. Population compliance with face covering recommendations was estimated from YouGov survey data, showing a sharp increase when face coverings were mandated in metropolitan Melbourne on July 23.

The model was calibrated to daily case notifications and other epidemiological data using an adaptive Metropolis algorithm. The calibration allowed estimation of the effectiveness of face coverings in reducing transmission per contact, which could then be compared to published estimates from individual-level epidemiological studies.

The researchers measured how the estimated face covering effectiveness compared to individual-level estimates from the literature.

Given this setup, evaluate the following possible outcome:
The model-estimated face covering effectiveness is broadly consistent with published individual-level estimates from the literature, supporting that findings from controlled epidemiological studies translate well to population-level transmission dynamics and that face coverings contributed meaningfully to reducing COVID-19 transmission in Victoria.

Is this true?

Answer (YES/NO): NO